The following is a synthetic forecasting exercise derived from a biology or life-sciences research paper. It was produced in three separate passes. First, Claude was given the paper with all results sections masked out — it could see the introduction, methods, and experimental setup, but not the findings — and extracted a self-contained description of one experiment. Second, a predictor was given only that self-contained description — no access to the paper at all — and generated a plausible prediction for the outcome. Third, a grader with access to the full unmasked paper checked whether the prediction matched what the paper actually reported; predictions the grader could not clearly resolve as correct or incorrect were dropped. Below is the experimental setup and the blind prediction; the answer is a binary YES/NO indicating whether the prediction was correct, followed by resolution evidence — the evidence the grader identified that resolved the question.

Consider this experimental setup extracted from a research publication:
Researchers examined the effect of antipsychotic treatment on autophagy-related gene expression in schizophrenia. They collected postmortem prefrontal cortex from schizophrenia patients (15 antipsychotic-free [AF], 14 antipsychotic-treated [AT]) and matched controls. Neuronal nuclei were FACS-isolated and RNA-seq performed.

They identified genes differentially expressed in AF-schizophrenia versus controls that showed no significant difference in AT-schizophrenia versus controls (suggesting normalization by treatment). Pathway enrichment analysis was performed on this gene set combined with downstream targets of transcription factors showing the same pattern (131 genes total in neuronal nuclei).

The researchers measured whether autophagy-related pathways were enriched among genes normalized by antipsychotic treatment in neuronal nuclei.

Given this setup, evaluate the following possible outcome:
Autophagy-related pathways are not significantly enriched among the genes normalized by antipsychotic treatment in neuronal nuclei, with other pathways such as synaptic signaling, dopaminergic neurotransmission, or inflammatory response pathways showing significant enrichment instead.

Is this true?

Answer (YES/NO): NO